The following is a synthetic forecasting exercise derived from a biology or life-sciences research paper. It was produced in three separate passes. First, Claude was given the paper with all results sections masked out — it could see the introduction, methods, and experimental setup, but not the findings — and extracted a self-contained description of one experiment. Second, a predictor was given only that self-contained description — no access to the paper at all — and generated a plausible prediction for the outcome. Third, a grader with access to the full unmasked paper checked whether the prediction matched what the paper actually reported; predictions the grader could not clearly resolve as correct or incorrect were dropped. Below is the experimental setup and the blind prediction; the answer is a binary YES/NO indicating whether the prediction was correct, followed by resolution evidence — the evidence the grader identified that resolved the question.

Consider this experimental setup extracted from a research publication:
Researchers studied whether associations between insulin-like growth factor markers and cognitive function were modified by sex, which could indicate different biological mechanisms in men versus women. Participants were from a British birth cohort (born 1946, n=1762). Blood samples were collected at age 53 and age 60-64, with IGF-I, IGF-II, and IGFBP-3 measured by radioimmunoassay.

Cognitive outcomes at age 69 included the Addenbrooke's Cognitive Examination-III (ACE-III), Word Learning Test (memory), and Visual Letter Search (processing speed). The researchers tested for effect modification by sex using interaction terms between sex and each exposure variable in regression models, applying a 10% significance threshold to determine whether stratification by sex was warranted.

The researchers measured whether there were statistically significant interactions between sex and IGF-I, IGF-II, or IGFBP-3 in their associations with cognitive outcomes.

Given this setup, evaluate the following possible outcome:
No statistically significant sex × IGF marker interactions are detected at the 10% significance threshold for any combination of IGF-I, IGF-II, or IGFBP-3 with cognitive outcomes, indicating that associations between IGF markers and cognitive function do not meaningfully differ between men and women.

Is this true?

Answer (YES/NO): YES